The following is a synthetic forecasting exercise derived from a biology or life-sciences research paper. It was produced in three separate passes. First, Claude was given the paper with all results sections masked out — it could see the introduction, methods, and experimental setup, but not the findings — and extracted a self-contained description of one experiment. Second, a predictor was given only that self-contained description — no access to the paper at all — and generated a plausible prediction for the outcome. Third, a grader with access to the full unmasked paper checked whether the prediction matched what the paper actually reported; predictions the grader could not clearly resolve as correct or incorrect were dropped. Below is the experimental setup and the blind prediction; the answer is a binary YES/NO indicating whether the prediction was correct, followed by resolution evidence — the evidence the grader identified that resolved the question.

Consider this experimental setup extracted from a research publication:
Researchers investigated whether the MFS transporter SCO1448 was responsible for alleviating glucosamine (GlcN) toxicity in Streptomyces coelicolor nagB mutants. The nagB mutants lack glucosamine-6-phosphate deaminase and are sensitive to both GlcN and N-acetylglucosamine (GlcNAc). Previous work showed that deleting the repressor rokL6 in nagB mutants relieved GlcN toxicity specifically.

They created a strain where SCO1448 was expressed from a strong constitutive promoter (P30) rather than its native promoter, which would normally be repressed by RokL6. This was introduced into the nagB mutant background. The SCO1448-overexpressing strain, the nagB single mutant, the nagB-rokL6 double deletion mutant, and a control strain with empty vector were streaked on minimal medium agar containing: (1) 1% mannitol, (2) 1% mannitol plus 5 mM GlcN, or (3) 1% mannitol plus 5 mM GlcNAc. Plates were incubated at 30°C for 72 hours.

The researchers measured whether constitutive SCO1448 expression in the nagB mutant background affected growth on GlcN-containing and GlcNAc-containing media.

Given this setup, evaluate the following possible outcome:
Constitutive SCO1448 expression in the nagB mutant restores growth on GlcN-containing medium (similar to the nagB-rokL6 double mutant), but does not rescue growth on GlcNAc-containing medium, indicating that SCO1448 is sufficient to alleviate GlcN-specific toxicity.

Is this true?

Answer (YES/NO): YES